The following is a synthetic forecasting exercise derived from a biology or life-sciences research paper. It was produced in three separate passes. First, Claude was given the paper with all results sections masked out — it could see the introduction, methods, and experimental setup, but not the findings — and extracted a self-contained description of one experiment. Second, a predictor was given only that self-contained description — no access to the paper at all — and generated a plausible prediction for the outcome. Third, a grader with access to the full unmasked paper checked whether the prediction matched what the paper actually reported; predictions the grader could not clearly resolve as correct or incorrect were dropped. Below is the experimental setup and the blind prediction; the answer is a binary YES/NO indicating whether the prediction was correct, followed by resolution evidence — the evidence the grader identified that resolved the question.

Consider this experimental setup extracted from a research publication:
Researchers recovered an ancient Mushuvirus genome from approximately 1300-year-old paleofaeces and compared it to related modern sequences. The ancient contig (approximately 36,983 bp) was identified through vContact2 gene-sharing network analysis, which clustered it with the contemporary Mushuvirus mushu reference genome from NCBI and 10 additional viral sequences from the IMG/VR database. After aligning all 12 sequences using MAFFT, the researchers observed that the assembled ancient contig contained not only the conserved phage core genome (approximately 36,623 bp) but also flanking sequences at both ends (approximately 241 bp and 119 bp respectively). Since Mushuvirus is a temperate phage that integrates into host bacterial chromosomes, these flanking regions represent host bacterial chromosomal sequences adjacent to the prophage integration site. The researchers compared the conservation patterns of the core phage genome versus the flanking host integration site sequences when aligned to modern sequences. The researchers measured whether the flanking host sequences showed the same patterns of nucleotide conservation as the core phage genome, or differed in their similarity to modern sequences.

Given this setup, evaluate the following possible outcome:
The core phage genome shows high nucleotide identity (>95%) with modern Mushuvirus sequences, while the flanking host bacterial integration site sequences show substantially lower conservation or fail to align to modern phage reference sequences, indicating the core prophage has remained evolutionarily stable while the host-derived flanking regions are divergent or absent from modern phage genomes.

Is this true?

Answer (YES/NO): YES